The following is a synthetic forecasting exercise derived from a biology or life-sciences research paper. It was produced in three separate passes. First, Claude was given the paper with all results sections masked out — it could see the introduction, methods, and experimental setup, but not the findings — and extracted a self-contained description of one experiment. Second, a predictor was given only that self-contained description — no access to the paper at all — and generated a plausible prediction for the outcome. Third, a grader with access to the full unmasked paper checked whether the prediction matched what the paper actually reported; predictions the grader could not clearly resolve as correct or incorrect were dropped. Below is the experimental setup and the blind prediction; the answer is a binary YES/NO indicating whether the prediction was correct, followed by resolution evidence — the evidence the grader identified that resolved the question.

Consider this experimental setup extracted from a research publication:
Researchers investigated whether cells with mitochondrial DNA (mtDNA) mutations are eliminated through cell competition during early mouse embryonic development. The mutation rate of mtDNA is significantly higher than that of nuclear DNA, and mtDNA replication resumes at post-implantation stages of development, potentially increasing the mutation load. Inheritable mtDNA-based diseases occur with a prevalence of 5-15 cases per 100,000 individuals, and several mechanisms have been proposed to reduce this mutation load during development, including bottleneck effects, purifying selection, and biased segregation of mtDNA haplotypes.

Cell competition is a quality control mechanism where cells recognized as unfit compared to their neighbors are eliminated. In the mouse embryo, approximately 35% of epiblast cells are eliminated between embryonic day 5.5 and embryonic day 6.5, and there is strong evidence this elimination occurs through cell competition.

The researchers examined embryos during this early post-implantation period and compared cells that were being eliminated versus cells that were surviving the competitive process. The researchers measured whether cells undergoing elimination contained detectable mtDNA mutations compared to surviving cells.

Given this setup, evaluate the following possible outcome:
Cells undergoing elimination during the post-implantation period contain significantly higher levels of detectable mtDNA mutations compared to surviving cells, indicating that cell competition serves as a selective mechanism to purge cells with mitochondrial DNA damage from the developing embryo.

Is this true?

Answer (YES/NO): YES